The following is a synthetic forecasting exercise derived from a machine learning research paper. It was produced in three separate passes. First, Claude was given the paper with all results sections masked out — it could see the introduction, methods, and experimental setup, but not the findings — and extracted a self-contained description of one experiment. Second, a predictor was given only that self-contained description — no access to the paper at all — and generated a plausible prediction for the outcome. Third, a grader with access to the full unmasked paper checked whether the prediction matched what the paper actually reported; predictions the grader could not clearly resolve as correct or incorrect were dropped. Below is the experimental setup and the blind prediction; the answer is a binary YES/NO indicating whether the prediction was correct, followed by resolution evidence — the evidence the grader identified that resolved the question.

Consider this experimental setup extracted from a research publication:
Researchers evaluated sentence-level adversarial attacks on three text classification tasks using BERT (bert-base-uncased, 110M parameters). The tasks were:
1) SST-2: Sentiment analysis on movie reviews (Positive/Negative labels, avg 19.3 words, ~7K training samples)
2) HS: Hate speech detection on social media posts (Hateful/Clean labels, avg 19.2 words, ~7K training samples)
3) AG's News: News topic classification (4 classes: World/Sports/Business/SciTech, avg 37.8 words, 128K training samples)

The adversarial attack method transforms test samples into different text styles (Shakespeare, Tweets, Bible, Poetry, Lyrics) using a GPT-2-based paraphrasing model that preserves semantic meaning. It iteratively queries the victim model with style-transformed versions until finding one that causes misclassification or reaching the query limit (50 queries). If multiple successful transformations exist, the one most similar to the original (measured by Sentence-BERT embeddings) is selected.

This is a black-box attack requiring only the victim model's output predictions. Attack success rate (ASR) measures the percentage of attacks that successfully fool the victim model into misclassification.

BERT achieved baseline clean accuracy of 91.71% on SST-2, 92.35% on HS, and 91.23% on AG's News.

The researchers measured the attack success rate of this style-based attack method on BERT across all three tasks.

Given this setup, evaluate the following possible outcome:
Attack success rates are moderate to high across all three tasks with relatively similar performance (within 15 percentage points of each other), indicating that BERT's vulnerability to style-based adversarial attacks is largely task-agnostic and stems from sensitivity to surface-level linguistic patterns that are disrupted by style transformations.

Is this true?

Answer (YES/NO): NO